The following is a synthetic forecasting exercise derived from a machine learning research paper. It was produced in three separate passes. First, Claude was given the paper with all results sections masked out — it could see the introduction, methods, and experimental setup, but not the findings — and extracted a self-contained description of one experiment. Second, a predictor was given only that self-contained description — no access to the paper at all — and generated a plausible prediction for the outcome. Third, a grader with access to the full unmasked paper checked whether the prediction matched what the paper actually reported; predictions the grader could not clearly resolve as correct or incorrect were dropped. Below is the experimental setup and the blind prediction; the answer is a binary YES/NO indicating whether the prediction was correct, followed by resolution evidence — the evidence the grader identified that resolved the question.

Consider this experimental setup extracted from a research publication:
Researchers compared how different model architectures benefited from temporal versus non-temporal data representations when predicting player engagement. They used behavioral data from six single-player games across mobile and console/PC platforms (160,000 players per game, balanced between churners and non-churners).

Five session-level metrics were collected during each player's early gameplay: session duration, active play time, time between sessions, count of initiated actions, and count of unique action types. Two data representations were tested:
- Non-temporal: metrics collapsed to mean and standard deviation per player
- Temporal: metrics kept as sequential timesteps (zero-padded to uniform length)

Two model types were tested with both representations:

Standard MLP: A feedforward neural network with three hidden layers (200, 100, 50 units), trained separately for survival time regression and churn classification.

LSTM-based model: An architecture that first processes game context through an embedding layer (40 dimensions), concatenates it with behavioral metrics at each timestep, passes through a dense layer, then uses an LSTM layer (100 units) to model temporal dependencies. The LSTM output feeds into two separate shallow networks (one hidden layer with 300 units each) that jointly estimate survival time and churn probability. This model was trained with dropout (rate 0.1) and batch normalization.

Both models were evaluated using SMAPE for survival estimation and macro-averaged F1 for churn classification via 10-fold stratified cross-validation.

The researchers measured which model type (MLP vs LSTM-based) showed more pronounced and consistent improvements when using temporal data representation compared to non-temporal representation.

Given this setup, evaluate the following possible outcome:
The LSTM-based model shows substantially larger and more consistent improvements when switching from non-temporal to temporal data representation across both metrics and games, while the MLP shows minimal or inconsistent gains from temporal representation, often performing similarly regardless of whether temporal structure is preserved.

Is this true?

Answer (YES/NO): YES